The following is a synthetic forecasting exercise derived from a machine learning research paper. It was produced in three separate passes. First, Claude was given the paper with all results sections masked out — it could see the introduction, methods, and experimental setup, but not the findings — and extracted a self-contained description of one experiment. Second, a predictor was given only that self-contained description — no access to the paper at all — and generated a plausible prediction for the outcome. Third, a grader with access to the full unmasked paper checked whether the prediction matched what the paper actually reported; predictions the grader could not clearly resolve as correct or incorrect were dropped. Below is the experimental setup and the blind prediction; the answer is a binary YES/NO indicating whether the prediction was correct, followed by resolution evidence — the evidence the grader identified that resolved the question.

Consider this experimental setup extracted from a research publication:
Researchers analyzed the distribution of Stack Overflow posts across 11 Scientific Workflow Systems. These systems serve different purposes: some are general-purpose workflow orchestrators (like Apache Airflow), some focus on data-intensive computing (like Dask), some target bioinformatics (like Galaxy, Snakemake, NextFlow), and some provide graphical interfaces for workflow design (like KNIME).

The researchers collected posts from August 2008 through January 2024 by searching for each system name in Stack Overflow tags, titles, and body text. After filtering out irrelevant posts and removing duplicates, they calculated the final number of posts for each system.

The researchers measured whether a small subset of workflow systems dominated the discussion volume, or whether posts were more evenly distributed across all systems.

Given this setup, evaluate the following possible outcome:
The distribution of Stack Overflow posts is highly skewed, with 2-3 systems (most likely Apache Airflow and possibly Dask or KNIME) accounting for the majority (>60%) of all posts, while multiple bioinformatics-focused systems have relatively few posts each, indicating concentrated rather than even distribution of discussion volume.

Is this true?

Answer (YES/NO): NO